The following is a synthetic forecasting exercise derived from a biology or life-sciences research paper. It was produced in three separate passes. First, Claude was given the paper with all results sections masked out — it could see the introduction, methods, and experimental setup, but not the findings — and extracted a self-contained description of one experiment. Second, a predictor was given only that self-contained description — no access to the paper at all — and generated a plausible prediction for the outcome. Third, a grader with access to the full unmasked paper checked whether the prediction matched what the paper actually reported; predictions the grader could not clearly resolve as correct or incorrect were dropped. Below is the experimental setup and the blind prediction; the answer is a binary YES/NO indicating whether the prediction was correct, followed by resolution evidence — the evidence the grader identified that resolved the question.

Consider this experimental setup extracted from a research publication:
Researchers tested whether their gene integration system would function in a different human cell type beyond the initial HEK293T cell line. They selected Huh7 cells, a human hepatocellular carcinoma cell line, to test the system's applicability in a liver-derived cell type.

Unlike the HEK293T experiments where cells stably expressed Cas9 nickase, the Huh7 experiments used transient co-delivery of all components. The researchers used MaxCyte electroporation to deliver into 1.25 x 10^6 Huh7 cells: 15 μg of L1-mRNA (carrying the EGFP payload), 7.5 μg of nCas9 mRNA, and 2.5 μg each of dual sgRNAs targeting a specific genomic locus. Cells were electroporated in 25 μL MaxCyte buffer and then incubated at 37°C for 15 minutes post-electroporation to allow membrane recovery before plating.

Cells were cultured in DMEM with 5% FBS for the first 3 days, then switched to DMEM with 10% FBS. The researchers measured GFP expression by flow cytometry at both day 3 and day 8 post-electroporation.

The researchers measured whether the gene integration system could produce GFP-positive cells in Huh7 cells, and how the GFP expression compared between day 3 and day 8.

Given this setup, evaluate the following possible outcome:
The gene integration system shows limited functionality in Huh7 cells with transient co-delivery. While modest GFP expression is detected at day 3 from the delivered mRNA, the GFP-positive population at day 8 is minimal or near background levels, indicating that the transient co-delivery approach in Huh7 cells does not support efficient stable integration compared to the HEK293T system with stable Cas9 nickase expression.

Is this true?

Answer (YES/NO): NO